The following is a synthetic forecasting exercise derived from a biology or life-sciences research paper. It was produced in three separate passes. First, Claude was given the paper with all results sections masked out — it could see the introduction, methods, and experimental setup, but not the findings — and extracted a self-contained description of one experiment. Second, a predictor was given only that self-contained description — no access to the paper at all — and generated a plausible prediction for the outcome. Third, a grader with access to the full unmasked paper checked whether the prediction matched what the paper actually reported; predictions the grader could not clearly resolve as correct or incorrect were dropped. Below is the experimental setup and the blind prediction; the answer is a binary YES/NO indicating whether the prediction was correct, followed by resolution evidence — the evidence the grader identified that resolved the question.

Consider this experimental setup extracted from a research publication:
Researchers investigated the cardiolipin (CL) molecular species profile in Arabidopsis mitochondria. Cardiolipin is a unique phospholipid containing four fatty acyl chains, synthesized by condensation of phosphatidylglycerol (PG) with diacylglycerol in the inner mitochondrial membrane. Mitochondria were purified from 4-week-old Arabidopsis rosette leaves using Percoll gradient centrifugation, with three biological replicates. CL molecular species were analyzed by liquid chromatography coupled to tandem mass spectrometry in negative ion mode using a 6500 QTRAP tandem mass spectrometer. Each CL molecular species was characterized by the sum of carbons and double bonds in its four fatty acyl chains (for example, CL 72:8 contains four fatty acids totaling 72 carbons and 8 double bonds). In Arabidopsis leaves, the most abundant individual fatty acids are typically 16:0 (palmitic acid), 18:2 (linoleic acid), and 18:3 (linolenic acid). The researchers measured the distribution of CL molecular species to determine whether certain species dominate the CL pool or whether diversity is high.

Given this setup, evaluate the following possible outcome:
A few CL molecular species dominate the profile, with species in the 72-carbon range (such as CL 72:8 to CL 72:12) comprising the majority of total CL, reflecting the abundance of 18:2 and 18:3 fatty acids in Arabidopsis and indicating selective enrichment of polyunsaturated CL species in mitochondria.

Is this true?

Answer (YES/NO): YES